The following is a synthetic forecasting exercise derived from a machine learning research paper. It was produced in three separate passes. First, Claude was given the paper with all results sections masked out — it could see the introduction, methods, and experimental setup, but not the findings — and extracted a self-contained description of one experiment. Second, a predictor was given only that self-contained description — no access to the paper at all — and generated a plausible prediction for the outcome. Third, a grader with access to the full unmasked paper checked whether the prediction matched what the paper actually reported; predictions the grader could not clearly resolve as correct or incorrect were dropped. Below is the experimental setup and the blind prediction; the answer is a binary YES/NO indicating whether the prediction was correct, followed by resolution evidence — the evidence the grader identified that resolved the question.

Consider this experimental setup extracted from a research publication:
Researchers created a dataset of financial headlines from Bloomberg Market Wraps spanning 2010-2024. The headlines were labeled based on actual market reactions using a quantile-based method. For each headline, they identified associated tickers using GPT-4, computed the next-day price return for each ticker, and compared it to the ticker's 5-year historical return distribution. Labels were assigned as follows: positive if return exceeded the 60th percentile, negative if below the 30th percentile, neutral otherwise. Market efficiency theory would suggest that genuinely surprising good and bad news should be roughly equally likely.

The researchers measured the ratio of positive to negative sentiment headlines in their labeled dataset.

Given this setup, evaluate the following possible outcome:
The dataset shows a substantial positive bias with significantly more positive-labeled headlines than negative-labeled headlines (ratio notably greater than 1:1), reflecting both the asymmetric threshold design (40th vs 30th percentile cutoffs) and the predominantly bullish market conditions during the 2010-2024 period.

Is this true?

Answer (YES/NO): NO